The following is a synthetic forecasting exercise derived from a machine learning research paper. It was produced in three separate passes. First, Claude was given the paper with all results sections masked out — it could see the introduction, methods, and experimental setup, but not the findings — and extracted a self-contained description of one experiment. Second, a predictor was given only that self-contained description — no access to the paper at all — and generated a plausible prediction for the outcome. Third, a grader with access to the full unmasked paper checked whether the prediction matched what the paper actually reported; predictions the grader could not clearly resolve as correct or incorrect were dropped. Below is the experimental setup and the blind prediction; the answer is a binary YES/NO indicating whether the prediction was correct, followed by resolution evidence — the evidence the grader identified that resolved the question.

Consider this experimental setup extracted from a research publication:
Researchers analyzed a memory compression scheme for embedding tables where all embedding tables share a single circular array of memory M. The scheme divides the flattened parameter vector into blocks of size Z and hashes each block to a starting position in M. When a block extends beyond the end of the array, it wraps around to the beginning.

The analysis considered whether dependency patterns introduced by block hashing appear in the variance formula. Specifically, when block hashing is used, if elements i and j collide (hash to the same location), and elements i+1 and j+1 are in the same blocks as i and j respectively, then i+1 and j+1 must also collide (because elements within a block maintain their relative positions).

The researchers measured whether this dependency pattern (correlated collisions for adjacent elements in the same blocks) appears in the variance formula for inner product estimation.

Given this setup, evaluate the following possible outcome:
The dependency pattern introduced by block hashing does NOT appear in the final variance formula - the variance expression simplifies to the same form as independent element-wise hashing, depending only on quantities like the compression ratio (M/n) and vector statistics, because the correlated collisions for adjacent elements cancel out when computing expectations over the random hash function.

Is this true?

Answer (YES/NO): NO